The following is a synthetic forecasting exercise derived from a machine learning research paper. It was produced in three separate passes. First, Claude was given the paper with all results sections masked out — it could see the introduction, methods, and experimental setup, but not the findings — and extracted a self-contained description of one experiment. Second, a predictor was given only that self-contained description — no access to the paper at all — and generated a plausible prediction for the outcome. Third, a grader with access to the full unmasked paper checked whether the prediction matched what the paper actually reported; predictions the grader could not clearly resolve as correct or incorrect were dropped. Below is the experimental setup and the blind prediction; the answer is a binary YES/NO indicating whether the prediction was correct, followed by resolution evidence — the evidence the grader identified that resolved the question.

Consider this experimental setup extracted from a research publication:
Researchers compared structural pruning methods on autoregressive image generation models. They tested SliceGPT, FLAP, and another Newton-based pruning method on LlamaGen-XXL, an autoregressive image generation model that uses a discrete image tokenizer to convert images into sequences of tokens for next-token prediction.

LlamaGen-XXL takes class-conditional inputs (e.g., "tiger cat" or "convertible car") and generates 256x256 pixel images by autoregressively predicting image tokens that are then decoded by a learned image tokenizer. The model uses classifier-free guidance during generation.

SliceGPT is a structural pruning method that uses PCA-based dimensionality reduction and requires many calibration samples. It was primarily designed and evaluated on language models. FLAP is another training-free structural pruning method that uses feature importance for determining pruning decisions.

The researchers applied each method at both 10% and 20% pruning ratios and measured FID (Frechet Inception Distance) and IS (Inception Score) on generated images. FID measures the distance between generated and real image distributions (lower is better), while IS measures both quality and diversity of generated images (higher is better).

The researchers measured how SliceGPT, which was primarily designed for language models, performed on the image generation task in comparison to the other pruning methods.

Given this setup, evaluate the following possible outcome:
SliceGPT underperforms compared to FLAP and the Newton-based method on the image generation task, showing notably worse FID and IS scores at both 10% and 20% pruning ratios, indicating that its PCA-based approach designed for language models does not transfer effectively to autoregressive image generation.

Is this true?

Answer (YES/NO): YES